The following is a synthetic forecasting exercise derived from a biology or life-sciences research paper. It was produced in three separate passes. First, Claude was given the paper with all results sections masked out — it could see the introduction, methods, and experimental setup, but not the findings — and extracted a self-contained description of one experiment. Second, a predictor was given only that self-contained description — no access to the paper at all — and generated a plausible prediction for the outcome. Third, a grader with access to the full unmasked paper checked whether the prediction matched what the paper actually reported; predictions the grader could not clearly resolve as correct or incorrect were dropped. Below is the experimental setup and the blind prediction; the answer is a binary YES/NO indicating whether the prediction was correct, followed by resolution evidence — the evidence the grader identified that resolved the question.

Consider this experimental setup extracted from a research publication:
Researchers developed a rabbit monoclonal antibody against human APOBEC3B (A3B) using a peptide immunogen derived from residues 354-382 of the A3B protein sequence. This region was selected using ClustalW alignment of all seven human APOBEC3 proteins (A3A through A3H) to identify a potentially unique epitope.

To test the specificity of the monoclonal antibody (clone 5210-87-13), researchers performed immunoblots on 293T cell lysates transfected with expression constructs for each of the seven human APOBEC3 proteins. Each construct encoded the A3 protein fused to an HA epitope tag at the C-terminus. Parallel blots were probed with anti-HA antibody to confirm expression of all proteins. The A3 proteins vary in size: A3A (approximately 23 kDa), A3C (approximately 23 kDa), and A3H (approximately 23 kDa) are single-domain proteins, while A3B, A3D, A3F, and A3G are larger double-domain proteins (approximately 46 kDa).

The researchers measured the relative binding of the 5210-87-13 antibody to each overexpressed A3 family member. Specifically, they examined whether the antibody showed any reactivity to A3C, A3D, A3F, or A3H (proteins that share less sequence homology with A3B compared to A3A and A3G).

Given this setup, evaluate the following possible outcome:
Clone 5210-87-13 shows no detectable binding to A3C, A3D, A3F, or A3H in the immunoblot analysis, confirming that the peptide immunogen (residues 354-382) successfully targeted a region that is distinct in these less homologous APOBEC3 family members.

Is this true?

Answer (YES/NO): YES